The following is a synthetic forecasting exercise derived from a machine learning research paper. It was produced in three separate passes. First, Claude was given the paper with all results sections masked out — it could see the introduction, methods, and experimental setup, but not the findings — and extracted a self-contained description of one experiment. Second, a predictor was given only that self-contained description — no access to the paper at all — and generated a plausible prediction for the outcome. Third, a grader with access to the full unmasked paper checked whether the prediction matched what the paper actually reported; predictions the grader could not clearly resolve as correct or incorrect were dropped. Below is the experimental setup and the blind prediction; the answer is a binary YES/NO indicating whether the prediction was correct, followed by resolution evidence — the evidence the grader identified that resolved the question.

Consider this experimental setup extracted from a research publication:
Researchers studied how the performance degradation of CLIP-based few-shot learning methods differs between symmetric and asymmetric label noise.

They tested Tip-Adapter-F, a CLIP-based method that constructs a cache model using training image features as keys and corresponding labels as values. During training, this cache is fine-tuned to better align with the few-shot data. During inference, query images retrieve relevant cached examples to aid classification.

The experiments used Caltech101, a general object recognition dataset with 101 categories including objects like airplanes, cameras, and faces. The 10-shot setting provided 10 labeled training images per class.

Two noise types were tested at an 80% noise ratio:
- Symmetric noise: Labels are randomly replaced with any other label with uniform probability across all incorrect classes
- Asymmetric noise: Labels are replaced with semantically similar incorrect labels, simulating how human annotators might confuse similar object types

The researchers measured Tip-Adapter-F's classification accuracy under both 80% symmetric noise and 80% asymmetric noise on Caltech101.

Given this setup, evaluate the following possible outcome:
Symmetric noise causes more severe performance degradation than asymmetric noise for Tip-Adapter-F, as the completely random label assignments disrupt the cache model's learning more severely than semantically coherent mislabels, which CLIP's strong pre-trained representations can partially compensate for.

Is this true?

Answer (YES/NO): NO